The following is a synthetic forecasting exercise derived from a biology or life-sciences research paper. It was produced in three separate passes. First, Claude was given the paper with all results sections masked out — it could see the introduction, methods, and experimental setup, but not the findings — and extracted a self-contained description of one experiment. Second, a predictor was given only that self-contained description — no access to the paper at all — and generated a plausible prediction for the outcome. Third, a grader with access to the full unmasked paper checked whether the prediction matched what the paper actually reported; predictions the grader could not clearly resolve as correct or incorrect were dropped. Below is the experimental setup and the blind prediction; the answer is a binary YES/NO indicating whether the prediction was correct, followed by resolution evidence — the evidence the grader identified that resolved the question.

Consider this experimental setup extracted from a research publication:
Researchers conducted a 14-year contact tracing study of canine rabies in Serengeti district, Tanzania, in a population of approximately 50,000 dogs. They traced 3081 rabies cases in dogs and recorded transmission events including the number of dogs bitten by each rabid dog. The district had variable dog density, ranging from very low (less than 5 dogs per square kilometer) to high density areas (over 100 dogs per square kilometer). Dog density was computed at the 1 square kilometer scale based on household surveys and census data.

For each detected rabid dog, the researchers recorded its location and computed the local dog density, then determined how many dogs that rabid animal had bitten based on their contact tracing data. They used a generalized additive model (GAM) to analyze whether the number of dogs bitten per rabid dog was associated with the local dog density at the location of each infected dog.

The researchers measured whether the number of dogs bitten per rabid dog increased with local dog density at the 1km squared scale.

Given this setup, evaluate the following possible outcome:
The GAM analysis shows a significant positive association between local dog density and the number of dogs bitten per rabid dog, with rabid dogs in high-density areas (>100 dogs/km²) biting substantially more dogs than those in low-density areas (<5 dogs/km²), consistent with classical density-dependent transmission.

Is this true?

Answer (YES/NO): NO